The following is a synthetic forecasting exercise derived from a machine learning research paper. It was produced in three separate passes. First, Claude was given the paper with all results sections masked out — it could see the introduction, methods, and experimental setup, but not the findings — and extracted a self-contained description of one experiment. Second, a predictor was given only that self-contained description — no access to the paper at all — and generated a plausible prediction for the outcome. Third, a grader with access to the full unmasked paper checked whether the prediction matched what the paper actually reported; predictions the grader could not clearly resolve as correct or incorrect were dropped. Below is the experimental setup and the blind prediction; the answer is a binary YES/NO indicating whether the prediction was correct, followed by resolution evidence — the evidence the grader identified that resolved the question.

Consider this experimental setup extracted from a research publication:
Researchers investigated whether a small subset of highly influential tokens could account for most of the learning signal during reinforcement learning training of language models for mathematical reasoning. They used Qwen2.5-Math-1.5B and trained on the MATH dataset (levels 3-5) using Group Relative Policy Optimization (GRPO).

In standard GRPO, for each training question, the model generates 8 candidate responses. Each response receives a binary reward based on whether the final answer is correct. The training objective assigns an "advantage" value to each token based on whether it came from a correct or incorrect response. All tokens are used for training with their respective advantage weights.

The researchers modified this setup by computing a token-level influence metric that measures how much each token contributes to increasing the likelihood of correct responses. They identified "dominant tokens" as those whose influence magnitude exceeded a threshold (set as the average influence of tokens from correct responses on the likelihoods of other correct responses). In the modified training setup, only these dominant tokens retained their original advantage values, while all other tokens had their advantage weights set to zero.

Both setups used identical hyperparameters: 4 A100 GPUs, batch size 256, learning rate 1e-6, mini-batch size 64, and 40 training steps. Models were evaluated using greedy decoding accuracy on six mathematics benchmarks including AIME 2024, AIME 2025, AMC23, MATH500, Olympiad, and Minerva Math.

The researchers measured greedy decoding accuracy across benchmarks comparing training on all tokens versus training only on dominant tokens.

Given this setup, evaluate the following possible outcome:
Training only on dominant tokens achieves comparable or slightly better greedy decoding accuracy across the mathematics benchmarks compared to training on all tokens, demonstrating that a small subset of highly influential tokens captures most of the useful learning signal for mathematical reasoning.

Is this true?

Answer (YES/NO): YES